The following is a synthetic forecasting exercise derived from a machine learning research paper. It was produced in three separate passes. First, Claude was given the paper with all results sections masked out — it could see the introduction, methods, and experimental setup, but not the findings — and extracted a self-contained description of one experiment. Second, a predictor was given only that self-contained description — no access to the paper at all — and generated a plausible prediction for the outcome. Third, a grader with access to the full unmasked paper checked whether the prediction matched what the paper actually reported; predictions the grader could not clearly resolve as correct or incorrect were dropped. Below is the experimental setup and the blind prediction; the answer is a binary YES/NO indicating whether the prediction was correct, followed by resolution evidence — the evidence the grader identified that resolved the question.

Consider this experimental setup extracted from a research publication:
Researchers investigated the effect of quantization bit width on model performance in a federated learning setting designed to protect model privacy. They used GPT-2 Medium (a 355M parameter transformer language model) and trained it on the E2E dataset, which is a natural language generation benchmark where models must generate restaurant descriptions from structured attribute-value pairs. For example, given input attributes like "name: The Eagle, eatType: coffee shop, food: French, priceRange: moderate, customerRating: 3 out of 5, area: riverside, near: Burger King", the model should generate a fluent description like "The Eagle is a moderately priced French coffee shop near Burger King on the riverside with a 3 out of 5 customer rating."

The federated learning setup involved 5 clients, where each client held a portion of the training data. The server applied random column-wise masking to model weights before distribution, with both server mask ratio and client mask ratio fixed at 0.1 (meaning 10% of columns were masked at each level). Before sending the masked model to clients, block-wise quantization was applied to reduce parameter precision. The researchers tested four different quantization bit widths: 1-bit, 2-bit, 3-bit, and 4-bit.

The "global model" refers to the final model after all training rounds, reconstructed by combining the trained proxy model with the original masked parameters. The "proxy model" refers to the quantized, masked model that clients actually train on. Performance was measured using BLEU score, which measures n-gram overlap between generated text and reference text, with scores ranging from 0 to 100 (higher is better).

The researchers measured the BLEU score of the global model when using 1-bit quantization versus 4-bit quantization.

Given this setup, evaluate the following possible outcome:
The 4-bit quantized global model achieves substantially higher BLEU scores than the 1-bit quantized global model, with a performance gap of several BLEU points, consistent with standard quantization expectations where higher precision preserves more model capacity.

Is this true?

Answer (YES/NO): YES